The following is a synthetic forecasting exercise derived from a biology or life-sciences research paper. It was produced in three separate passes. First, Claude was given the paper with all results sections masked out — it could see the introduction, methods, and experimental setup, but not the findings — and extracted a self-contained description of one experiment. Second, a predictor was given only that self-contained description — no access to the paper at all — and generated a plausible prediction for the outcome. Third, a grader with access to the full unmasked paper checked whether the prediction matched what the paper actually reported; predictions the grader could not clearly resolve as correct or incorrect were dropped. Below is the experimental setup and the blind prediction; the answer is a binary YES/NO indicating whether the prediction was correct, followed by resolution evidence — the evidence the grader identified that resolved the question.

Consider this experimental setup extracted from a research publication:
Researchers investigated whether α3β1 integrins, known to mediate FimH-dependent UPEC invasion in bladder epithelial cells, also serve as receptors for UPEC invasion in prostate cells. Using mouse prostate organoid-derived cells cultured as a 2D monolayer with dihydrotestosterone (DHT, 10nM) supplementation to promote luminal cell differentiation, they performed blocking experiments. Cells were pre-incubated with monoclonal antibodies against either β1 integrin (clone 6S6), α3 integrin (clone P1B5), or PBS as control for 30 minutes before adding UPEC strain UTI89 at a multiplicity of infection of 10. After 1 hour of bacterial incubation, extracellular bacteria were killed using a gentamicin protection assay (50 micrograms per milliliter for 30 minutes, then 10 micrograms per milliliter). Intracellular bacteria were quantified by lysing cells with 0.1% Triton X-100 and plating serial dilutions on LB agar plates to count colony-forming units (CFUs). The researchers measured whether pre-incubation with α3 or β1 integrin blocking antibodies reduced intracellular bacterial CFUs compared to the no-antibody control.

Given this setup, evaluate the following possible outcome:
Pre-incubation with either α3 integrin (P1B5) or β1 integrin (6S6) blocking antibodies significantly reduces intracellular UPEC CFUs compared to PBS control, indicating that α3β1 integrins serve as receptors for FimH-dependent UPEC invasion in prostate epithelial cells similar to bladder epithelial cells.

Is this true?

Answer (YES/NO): NO